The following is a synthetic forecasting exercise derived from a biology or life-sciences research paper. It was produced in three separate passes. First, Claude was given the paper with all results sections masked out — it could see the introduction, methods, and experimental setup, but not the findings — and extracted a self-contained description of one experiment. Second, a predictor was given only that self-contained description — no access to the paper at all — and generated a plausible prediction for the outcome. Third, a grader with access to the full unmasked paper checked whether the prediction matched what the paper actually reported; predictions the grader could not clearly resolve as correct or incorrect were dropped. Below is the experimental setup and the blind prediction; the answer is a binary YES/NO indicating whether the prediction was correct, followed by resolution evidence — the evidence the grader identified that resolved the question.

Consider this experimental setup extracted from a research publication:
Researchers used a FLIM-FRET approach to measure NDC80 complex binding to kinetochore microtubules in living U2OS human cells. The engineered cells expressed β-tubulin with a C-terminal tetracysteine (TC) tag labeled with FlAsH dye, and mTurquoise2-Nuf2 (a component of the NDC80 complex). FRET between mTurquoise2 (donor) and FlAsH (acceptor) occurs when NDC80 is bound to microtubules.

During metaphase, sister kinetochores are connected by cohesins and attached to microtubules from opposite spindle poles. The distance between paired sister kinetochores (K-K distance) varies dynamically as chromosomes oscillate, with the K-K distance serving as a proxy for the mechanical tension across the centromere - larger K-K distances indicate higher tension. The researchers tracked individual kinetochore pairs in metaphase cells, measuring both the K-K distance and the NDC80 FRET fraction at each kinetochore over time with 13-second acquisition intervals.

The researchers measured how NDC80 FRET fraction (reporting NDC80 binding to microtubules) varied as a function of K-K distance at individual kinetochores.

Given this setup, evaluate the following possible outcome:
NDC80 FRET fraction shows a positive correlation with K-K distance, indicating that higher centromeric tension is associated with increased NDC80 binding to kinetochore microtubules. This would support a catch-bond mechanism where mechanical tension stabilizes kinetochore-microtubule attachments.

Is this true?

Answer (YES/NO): YES